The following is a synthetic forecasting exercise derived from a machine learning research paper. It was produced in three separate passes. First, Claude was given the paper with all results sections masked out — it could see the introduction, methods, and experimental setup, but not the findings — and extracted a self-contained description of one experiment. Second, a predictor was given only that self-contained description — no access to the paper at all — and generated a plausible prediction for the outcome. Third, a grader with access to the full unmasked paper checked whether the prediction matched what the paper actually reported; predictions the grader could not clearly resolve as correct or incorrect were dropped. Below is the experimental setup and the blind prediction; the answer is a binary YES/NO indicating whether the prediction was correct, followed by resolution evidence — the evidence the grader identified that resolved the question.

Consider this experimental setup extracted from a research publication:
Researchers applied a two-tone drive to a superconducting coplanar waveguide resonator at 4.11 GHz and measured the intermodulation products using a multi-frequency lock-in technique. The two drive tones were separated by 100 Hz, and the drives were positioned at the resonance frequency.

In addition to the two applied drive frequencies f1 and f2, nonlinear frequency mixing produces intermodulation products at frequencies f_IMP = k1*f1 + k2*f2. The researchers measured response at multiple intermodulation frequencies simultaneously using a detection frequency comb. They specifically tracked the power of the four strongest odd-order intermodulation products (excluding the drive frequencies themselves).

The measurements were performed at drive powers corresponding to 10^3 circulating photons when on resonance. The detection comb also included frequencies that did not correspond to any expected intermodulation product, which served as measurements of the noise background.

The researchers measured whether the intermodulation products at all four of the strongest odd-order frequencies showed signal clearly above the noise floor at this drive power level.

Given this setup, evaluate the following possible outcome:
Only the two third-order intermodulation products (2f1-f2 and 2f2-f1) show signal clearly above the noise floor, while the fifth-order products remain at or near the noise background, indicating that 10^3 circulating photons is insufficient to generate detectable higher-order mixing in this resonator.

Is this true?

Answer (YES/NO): NO